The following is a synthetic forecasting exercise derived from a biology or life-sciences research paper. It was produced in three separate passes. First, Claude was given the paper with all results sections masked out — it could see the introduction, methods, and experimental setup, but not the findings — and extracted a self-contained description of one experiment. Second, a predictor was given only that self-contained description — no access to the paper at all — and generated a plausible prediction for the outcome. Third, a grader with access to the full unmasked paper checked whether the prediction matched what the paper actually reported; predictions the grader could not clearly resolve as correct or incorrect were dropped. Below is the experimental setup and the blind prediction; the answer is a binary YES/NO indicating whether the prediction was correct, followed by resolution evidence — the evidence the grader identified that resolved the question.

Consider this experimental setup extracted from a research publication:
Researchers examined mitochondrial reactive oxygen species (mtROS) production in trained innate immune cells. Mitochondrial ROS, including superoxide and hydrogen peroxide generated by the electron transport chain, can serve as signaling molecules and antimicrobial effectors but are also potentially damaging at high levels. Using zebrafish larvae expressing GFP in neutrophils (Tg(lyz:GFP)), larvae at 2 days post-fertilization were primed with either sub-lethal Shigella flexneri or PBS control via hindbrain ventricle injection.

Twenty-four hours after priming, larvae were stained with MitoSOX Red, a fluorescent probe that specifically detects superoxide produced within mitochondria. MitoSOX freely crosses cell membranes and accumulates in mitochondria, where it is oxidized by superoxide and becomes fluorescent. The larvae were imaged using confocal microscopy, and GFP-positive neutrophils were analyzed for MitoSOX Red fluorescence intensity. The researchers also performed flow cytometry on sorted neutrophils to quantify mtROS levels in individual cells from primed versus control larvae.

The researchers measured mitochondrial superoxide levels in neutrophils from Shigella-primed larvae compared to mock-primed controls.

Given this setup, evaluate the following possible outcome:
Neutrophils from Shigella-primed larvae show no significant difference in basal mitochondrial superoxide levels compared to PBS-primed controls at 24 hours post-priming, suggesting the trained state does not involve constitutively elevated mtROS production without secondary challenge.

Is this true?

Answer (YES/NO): NO